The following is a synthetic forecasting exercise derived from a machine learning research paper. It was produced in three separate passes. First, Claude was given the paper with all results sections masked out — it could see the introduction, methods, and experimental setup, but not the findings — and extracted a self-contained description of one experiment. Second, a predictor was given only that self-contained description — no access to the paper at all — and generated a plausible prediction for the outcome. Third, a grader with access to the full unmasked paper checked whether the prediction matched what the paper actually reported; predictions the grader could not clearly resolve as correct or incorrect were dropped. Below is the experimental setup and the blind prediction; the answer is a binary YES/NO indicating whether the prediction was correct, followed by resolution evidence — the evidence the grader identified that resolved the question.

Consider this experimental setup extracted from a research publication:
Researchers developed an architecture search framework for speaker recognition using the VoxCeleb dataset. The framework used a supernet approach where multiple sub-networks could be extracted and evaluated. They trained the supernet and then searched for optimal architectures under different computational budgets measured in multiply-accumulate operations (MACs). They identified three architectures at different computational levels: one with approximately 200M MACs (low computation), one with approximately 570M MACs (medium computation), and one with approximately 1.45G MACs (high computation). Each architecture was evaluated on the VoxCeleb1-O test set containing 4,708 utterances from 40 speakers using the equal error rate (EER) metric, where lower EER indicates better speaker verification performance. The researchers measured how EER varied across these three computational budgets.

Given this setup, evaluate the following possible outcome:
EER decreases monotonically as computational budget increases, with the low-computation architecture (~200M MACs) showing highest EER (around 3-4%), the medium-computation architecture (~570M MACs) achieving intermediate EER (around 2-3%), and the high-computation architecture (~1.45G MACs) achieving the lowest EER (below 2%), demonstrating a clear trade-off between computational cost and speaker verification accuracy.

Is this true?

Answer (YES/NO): NO